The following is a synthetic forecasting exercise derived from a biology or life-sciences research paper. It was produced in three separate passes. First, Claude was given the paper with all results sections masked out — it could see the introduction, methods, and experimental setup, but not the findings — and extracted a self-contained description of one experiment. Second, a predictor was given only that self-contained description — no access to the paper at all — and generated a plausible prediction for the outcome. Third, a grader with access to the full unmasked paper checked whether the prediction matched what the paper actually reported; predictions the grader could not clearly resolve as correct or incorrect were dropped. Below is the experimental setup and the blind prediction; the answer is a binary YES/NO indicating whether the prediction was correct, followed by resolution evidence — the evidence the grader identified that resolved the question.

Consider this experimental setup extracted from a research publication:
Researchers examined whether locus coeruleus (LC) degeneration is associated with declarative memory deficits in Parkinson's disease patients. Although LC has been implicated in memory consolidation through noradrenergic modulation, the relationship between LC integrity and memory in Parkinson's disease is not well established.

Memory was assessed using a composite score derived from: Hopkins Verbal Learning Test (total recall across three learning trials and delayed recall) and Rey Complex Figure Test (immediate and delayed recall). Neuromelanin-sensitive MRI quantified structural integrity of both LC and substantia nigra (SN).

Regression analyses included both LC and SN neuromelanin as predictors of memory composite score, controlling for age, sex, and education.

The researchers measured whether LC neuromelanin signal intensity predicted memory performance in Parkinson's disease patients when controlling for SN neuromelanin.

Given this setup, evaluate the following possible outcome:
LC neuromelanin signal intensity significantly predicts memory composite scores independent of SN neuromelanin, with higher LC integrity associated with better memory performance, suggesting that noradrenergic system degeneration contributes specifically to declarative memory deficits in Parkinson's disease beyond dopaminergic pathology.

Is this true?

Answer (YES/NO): NO